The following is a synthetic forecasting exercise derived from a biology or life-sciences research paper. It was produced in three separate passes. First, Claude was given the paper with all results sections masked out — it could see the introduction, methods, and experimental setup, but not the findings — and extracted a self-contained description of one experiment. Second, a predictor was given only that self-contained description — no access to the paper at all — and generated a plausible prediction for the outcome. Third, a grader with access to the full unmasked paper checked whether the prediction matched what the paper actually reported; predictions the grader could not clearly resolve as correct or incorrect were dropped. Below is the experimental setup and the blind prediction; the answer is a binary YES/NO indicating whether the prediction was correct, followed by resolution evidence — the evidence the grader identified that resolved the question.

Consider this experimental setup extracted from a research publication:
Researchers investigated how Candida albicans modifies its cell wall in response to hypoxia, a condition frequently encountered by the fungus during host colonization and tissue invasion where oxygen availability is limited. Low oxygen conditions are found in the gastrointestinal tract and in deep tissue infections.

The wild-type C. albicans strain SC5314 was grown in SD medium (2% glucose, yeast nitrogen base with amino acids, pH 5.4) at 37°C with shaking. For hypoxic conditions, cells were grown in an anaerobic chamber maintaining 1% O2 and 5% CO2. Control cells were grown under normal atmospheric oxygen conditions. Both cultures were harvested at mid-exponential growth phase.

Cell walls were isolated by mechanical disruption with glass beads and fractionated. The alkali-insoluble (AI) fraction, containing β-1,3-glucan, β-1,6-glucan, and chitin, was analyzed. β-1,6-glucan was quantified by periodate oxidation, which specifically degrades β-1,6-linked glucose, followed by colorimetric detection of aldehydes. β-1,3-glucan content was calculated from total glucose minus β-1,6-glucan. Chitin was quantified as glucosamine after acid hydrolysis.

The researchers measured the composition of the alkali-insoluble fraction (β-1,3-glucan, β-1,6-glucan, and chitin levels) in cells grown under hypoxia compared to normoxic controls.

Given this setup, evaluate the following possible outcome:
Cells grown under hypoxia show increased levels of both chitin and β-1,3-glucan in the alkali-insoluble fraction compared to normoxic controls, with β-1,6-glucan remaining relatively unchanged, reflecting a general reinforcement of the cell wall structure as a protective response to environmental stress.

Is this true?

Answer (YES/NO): NO